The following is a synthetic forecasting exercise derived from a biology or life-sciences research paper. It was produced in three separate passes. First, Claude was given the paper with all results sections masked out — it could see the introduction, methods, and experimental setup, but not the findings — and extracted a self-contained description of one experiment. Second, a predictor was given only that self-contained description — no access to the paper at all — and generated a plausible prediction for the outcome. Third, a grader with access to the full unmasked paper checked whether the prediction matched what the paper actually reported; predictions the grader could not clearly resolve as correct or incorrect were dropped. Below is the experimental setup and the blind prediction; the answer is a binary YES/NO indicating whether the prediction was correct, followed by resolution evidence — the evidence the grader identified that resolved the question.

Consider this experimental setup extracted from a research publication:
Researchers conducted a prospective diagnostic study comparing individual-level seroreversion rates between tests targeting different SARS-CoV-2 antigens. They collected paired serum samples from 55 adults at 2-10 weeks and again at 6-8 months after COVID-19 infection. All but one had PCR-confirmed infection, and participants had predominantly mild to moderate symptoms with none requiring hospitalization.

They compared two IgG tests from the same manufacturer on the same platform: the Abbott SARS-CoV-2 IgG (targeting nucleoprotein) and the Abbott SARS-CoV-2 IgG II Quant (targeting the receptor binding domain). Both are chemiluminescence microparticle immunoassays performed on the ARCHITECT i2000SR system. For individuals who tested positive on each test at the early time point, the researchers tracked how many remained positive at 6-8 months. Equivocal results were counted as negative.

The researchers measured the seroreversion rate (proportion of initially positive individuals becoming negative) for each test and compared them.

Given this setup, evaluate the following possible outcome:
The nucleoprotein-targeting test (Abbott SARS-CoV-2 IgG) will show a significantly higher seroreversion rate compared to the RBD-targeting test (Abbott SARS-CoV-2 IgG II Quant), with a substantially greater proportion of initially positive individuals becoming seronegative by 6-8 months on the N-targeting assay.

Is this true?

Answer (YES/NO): YES